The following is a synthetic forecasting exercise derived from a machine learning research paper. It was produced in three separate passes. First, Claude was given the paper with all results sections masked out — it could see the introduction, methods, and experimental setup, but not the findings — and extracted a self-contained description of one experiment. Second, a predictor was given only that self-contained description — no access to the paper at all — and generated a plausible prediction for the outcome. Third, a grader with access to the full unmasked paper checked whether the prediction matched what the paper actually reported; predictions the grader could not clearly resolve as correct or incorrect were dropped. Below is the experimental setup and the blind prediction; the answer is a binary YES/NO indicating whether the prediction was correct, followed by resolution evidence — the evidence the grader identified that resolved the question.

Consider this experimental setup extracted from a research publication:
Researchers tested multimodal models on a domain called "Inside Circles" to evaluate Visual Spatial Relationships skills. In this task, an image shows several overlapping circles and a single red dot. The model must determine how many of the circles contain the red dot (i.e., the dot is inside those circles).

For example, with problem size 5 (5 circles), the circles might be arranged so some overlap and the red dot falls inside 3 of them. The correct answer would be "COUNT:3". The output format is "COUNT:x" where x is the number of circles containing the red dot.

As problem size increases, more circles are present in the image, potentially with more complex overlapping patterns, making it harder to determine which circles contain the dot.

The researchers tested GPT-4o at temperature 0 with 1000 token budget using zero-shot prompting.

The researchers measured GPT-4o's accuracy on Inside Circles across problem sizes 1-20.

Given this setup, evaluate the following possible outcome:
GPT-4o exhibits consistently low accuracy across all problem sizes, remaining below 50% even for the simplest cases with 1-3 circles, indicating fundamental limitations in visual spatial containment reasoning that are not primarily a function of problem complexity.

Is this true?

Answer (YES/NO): NO